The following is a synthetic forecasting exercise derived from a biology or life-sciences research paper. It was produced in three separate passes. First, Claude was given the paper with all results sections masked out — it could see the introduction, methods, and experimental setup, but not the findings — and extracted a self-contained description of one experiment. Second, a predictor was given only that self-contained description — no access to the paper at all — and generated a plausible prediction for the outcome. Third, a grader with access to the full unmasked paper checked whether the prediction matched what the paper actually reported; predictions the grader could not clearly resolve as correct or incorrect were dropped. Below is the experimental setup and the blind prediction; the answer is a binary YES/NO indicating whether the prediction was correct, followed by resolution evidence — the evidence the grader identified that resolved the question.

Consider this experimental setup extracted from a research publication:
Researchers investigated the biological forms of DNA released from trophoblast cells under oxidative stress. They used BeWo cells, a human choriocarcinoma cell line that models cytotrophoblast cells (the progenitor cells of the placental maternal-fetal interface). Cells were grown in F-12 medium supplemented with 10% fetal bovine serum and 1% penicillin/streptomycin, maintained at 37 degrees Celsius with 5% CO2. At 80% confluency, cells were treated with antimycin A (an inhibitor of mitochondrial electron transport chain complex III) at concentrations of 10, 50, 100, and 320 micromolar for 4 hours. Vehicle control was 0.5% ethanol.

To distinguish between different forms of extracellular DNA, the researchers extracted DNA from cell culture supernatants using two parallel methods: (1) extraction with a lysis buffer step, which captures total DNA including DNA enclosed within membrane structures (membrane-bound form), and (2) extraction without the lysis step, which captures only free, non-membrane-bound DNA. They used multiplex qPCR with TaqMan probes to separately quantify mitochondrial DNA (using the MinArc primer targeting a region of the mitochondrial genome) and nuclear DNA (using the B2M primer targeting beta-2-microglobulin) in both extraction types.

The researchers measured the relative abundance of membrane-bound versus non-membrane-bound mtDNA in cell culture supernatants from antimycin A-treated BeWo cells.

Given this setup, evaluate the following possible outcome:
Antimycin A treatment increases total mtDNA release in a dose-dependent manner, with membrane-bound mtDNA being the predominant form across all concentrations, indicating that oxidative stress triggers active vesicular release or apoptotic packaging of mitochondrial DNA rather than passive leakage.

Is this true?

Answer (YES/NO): NO